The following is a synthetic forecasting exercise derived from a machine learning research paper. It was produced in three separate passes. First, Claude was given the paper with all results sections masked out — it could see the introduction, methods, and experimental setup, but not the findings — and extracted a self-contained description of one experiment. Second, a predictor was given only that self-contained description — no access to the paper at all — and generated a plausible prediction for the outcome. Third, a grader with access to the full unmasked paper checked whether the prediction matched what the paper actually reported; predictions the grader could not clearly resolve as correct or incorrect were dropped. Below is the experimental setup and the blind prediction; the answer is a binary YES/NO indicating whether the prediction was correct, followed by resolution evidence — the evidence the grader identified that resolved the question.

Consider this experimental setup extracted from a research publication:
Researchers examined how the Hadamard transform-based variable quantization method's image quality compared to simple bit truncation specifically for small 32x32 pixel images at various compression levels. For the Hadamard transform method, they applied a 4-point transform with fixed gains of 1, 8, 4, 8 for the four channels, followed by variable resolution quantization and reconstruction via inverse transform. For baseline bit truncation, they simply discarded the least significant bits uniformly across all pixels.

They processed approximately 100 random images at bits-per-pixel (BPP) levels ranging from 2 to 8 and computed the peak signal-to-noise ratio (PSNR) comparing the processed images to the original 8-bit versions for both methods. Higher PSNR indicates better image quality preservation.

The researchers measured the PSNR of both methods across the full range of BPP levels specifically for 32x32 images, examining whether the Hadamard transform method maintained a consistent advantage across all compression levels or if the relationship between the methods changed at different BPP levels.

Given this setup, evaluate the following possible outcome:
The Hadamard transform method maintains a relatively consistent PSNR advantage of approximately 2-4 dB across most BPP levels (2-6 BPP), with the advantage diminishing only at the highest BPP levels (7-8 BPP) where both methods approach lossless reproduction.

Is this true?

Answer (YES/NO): NO